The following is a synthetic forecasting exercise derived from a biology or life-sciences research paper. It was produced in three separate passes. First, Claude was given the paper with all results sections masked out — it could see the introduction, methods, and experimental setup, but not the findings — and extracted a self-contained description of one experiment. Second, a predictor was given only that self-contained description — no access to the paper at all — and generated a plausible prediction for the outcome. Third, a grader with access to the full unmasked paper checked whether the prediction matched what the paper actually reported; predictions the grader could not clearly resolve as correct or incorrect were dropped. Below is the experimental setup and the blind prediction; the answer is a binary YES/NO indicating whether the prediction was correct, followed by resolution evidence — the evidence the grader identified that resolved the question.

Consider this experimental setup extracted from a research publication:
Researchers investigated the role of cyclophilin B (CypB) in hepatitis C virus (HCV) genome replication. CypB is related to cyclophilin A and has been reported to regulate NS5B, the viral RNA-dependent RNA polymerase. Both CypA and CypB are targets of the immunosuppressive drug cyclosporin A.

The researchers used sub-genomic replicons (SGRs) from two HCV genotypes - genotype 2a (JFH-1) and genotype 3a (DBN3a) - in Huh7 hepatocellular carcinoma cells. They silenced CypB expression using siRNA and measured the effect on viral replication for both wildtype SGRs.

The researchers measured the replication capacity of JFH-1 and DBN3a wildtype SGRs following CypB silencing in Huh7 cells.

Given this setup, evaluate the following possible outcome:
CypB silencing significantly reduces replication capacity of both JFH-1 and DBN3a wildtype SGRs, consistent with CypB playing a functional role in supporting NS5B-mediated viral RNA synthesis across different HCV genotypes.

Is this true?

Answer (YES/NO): NO